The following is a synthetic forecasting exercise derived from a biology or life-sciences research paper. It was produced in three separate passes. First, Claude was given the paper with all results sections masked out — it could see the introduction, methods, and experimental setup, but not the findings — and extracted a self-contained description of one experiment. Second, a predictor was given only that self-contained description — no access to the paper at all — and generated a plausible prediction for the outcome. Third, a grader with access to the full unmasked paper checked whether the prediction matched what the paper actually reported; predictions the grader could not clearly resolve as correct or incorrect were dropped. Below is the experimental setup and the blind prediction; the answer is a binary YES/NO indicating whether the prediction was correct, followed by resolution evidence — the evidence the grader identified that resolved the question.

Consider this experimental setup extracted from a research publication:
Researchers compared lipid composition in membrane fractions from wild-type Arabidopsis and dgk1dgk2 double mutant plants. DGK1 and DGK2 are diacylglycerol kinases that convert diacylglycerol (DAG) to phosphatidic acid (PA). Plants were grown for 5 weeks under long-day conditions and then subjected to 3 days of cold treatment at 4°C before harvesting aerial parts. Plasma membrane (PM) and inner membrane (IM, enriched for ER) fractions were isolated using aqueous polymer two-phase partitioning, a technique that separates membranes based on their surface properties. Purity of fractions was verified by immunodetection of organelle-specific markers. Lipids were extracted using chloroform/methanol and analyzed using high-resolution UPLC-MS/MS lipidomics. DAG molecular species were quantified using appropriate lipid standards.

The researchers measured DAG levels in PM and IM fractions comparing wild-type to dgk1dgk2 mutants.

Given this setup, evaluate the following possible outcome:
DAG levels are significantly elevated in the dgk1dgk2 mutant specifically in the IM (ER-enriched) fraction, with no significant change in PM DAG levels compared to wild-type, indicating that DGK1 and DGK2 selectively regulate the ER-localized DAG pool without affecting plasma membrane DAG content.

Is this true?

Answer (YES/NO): YES